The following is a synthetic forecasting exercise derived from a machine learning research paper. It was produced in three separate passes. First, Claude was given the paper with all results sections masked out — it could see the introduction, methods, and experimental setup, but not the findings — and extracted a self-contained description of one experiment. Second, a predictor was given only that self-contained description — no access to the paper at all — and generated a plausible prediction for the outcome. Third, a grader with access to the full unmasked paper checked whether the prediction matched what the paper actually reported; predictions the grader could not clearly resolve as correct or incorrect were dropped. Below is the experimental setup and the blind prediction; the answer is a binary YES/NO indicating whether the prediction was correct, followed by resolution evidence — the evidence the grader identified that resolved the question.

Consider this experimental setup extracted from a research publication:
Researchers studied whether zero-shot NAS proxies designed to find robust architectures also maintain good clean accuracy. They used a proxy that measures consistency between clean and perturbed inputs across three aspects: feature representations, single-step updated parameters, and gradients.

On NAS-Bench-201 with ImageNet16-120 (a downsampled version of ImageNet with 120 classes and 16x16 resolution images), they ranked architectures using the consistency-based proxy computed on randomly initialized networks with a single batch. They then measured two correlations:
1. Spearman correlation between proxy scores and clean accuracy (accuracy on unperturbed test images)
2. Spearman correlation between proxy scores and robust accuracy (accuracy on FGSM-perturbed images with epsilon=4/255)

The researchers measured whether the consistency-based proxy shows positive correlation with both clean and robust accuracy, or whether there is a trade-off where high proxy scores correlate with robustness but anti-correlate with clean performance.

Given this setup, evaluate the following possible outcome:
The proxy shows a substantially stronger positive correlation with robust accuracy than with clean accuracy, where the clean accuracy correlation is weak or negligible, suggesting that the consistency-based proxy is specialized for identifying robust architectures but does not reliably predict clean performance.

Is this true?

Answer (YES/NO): NO